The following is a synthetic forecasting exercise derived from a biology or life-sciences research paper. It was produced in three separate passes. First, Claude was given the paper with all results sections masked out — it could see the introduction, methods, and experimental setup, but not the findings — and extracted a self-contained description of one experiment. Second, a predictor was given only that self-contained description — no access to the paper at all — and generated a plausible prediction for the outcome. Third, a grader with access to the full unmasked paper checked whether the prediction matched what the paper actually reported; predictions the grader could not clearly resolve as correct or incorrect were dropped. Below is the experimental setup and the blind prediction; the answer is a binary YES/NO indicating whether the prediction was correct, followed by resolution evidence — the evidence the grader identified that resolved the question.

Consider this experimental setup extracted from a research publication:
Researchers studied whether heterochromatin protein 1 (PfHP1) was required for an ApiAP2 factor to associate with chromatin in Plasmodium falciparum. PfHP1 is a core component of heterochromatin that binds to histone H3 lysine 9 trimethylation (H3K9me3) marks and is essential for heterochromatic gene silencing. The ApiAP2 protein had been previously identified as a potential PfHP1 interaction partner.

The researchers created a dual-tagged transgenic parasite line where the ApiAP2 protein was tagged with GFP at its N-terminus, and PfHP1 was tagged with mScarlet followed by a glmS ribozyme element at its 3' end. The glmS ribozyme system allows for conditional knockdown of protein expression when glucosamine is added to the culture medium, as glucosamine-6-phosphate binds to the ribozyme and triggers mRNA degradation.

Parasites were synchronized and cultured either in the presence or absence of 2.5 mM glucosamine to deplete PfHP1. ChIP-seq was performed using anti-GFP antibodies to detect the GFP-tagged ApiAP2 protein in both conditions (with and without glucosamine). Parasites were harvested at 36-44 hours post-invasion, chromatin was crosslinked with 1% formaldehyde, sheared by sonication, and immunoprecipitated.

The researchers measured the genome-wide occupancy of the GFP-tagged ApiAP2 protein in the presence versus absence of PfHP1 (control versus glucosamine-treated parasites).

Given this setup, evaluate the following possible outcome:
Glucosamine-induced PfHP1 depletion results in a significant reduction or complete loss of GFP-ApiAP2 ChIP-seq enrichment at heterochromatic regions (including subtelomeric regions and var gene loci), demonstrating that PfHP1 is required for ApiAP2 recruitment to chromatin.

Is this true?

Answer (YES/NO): YES